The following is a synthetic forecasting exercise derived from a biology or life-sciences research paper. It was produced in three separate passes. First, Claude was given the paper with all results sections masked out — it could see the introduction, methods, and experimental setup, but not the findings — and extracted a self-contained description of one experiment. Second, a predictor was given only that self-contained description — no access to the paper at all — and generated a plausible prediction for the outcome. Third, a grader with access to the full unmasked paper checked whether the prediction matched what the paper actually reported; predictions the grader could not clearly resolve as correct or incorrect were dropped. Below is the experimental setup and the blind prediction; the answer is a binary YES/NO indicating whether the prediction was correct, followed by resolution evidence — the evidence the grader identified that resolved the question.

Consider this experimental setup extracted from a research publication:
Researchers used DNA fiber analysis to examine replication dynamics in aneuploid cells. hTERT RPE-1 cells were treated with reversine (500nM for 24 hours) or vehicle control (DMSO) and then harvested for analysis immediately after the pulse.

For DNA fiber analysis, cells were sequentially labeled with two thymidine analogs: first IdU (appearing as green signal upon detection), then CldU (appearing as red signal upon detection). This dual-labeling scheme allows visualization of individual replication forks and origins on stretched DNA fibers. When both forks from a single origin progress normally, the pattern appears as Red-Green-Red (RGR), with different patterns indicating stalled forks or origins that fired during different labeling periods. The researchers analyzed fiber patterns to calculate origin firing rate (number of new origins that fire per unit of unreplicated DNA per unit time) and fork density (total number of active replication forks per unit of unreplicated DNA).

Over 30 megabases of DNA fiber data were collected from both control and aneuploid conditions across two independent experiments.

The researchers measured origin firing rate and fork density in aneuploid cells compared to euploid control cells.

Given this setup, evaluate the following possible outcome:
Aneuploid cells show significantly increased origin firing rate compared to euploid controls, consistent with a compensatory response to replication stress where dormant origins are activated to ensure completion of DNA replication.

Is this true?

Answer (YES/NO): YES